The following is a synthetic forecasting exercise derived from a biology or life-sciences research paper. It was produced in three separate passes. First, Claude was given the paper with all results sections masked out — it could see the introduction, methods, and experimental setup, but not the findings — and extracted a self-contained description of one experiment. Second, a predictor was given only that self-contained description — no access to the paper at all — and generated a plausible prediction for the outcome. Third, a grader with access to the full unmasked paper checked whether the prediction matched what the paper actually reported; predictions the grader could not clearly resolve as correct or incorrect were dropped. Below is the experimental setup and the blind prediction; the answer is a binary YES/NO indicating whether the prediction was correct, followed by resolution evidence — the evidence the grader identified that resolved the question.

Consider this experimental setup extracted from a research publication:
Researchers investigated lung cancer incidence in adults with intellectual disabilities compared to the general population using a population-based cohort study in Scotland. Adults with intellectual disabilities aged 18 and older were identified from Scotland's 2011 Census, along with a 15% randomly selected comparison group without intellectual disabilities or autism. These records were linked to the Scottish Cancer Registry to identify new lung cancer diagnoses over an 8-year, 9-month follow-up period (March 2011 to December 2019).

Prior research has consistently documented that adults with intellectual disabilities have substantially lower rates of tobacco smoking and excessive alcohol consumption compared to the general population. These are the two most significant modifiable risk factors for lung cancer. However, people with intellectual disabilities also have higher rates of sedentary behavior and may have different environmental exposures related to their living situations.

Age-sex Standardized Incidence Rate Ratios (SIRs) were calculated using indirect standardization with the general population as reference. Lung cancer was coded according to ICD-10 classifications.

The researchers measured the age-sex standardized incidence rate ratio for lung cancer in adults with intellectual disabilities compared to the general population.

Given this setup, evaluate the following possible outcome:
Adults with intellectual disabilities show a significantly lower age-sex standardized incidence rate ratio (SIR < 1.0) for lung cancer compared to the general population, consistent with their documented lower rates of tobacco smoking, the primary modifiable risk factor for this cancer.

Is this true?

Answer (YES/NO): YES